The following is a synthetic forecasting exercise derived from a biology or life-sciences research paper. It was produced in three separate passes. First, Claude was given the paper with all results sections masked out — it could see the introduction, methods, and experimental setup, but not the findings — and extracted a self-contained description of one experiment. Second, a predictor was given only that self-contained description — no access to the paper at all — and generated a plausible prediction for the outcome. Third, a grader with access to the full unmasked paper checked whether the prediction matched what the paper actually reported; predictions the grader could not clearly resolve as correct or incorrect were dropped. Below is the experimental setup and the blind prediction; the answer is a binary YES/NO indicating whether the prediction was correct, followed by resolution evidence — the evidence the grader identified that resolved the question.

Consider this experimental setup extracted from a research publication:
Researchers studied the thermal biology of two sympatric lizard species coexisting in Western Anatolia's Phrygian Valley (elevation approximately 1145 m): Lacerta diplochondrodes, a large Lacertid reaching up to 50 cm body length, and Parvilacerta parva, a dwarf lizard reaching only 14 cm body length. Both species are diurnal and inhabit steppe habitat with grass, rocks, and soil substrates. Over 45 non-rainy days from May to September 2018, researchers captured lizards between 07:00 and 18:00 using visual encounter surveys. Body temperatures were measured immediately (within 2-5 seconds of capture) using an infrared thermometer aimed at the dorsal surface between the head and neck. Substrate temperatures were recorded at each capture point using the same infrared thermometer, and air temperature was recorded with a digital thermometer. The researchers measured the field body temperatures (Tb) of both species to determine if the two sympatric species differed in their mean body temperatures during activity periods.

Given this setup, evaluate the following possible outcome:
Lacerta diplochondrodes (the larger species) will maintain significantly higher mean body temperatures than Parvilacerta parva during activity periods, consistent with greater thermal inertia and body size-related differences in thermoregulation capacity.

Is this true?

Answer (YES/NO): NO